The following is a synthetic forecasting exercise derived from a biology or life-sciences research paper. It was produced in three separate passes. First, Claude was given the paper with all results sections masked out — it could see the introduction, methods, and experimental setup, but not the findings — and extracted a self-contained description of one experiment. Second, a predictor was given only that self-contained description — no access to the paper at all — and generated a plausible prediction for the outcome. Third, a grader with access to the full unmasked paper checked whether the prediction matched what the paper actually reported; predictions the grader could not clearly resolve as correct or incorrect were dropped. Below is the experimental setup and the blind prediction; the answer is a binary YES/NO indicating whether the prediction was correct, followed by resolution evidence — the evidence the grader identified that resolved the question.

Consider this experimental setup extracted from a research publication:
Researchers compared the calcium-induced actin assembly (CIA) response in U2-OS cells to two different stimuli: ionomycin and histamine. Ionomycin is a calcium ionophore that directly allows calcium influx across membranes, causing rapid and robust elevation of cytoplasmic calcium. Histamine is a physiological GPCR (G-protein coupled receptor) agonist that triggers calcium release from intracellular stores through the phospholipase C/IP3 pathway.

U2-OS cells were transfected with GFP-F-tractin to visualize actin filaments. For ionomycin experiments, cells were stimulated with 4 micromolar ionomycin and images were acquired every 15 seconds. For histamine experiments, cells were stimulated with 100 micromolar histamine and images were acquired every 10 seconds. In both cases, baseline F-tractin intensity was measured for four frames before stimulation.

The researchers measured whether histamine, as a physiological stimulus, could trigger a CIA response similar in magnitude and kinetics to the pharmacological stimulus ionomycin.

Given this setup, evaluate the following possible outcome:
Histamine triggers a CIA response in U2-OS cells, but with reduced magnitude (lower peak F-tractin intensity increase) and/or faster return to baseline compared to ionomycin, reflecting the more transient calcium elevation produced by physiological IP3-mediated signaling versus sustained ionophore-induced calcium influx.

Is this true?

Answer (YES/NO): YES